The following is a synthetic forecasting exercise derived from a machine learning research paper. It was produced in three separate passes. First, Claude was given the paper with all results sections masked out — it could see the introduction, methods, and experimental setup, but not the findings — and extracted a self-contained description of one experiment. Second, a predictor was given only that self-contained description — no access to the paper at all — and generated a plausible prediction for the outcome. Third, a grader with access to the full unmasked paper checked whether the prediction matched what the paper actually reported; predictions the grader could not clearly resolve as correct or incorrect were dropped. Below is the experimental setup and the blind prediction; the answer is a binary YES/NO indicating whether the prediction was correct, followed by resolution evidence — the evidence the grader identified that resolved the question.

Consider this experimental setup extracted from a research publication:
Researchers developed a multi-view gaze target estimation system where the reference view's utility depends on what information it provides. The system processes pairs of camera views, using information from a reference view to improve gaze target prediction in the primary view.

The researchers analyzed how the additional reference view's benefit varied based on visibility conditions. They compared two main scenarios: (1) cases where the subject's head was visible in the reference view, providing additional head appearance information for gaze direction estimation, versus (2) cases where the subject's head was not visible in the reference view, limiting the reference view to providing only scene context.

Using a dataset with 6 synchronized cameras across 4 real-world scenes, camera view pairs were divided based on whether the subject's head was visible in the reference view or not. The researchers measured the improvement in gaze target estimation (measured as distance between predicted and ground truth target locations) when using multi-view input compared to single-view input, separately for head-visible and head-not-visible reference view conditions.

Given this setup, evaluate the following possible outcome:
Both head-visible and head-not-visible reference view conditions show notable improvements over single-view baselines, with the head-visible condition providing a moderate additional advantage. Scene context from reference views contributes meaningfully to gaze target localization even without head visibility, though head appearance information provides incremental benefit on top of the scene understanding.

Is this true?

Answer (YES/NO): NO